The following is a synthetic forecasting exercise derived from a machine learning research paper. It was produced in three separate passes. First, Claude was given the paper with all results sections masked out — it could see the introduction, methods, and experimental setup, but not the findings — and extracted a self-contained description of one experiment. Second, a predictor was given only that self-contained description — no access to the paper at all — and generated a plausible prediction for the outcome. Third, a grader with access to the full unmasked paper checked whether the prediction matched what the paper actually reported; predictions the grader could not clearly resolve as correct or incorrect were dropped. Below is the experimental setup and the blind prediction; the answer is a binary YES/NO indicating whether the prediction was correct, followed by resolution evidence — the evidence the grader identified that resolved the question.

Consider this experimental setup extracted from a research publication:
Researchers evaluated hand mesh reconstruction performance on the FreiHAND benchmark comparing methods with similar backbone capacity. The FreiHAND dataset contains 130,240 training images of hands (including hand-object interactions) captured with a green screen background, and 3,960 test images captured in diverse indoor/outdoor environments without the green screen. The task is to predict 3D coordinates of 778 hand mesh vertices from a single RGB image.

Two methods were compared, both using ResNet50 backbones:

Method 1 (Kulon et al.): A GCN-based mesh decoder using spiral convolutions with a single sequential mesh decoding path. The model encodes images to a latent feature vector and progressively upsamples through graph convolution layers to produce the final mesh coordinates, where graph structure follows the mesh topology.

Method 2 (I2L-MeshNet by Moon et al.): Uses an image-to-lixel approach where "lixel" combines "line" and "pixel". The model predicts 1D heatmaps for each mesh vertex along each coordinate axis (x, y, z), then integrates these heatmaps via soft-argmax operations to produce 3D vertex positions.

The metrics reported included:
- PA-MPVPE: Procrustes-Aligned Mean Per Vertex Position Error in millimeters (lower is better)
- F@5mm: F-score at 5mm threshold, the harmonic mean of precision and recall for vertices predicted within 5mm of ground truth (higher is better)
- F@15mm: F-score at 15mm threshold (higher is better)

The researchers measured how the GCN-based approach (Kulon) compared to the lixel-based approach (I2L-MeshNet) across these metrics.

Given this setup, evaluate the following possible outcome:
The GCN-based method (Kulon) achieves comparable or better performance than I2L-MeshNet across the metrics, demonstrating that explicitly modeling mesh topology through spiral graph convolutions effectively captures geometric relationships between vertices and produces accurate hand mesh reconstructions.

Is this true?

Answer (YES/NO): NO